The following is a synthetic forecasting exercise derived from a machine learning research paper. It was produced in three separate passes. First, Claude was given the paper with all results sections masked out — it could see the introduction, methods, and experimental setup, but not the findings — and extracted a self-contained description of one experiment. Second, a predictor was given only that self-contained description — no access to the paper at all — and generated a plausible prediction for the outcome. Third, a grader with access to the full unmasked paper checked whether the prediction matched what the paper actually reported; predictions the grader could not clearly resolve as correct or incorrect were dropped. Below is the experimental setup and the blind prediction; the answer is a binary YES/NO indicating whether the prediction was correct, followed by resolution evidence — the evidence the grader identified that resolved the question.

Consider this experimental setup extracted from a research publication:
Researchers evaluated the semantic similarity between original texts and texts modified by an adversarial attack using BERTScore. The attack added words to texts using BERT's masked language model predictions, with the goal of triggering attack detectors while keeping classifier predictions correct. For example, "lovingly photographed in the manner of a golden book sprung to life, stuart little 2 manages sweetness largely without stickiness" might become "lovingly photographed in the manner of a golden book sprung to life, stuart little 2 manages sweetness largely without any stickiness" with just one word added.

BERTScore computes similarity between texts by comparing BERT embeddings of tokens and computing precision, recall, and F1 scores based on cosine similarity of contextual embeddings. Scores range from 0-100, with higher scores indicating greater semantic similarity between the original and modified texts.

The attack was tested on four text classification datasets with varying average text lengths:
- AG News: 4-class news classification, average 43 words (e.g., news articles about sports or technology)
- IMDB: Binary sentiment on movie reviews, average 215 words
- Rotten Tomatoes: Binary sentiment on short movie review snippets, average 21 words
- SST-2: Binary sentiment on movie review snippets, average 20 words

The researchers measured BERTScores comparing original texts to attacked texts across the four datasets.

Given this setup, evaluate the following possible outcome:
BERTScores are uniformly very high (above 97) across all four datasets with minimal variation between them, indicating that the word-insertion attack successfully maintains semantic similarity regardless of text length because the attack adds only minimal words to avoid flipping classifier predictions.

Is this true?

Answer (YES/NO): NO